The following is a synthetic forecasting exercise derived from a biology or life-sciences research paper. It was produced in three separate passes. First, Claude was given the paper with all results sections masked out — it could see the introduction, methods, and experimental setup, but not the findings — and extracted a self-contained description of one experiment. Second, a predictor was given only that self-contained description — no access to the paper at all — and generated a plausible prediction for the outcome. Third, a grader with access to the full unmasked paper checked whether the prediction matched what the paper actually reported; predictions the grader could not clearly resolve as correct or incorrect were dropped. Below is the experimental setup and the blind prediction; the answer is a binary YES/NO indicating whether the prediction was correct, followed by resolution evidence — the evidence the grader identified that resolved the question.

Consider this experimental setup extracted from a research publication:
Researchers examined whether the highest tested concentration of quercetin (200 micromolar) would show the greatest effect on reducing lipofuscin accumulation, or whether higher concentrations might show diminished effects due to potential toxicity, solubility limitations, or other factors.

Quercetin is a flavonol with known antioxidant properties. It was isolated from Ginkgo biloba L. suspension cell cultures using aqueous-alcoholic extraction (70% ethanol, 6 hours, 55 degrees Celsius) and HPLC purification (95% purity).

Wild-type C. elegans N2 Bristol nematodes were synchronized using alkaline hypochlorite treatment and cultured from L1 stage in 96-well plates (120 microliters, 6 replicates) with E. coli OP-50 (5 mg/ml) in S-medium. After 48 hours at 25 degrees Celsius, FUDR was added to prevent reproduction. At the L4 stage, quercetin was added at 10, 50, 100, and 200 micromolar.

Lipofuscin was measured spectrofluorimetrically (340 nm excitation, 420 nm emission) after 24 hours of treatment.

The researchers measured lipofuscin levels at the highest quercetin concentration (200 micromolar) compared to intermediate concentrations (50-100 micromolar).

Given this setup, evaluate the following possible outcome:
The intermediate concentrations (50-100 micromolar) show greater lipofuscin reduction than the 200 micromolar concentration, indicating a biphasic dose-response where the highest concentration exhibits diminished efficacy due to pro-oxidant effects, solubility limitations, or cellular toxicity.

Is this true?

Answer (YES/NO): NO